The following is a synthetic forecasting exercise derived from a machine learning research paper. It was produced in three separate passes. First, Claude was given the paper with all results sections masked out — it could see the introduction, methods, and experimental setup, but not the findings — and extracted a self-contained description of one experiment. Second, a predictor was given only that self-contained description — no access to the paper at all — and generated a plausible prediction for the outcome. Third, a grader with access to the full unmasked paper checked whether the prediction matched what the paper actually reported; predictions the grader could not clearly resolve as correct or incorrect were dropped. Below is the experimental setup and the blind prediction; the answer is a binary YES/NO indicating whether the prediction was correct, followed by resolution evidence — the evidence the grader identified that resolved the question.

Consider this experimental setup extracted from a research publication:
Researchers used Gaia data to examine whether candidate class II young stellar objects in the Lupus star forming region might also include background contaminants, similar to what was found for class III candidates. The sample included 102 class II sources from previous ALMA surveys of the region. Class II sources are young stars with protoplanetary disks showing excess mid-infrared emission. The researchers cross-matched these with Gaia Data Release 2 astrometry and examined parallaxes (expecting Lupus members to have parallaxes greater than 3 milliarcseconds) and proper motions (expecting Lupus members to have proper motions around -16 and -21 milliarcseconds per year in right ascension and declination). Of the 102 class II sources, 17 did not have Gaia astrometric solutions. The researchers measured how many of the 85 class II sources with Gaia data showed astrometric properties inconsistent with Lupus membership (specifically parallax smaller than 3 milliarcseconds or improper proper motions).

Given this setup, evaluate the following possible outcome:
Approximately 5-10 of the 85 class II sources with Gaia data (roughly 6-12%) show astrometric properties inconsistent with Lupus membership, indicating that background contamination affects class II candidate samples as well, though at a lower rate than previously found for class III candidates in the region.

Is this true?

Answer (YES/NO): YES